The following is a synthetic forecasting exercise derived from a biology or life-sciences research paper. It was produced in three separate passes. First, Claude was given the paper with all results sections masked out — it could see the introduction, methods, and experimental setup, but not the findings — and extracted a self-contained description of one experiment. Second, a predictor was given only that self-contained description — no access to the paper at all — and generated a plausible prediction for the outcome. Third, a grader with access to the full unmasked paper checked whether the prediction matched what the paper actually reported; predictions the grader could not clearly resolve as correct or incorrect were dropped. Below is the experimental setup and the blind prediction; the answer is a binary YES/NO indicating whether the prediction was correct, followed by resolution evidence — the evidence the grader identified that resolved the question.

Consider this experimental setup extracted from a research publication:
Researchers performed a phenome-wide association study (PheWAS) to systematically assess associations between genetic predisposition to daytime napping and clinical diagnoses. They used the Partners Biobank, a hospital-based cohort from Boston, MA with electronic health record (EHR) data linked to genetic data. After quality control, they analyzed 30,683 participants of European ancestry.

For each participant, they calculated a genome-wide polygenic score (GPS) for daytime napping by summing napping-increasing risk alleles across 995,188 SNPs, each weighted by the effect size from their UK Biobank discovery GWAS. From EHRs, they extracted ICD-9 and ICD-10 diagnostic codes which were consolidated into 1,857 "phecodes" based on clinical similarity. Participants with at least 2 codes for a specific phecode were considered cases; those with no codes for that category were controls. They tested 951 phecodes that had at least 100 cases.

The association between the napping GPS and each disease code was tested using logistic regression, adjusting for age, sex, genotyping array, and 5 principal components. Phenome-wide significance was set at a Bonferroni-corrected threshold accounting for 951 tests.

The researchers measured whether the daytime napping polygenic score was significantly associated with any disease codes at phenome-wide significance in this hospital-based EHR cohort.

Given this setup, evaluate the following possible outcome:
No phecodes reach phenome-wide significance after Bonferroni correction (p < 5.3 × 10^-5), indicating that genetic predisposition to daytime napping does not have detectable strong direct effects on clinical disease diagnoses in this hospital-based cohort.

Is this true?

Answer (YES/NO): NO